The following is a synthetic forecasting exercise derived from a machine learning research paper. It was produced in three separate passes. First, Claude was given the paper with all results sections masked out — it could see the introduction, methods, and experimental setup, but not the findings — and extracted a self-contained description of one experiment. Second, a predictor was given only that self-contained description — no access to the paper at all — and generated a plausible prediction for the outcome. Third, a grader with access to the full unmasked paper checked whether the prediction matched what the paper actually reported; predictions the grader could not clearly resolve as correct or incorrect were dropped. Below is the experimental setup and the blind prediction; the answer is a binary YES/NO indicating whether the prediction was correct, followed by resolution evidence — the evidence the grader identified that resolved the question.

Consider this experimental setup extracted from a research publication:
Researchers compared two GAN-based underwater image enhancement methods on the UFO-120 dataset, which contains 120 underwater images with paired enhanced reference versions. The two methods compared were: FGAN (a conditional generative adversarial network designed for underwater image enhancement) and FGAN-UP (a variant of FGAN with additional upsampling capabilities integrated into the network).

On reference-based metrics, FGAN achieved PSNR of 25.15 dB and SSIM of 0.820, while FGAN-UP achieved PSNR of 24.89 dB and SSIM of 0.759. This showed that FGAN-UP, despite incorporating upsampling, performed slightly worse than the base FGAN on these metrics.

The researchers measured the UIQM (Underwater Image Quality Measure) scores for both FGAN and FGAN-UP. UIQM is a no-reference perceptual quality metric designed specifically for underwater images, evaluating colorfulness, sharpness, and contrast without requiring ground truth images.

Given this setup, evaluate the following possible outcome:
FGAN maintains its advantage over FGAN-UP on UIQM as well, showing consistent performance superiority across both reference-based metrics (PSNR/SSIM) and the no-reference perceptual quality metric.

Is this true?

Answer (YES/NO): YES